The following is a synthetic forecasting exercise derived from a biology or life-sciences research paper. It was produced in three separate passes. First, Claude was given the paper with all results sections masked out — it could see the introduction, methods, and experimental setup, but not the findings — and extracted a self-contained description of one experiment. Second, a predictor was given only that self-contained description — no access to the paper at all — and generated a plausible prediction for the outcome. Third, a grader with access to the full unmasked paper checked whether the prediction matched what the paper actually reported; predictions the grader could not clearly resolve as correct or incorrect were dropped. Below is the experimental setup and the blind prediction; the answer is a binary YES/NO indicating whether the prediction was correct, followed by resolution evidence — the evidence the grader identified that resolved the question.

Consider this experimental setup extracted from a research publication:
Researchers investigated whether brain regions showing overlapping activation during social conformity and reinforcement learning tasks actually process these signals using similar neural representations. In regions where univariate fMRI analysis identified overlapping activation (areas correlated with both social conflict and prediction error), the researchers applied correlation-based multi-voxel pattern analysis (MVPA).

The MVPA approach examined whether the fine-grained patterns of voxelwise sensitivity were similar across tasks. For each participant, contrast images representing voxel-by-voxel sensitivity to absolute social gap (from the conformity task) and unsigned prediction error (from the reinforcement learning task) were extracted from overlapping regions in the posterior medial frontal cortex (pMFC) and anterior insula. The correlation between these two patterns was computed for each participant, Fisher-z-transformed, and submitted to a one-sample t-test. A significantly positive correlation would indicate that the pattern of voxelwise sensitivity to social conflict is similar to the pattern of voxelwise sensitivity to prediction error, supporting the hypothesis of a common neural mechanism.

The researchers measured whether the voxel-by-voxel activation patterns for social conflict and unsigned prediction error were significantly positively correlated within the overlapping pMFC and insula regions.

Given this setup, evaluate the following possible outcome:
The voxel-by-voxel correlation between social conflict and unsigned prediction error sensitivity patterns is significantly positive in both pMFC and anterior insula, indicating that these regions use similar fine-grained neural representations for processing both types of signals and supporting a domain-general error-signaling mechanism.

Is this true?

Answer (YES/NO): NO